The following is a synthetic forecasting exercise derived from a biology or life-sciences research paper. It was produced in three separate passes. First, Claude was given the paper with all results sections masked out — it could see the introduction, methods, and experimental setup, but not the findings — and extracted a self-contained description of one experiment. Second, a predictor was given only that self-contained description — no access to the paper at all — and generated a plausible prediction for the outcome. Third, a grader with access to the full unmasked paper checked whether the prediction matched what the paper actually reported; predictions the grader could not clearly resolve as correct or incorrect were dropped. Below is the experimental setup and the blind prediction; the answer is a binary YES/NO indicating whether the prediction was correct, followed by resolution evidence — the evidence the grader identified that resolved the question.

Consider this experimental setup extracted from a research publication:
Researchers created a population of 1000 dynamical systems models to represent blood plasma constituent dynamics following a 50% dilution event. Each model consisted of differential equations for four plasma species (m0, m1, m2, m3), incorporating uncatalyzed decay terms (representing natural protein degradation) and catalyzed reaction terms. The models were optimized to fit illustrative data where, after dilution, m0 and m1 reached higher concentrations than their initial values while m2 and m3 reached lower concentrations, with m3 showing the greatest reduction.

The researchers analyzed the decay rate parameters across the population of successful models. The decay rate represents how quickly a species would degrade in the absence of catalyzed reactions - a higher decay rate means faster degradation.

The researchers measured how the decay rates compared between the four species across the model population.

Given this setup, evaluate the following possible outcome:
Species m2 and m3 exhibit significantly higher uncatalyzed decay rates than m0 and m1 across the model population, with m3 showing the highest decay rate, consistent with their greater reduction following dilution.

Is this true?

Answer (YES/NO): NO